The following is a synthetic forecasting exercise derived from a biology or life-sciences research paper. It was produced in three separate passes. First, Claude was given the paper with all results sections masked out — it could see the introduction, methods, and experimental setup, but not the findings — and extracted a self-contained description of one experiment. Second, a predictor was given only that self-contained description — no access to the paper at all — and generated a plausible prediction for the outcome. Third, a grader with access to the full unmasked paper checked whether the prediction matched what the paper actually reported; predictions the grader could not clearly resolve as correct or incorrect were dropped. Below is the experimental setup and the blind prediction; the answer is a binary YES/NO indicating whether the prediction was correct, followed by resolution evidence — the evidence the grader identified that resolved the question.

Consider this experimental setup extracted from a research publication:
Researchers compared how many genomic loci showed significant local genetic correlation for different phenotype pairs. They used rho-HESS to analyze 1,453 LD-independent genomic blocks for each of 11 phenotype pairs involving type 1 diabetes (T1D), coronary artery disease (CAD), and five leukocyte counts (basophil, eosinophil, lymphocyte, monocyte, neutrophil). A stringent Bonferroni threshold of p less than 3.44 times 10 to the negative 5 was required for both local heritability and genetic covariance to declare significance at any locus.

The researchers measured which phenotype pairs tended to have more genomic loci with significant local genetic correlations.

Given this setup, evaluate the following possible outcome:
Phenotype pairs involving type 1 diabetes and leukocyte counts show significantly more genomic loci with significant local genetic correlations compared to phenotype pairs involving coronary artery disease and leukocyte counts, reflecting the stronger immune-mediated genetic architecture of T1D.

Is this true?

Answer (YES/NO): YES